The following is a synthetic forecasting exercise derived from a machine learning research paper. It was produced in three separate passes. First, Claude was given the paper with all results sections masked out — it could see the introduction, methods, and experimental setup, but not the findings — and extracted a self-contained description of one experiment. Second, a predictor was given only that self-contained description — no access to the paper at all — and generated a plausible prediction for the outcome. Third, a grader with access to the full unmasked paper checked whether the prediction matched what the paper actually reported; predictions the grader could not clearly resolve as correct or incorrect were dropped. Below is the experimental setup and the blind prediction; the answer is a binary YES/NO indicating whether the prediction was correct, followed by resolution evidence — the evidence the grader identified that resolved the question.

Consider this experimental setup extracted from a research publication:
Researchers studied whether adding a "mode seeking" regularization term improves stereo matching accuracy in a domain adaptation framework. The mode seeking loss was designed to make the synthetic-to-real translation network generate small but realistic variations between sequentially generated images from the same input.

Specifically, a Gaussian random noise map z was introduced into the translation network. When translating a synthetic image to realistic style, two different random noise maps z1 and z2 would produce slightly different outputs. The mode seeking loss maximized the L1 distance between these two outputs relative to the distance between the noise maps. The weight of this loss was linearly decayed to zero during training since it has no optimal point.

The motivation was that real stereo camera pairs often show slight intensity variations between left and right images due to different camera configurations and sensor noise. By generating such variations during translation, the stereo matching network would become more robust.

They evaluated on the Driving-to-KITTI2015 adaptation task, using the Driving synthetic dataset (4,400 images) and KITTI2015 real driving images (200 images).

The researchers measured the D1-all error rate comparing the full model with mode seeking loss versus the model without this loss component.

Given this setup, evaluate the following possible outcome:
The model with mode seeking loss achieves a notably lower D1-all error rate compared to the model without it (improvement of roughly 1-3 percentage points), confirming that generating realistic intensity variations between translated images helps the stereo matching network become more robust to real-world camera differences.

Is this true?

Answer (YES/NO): NO